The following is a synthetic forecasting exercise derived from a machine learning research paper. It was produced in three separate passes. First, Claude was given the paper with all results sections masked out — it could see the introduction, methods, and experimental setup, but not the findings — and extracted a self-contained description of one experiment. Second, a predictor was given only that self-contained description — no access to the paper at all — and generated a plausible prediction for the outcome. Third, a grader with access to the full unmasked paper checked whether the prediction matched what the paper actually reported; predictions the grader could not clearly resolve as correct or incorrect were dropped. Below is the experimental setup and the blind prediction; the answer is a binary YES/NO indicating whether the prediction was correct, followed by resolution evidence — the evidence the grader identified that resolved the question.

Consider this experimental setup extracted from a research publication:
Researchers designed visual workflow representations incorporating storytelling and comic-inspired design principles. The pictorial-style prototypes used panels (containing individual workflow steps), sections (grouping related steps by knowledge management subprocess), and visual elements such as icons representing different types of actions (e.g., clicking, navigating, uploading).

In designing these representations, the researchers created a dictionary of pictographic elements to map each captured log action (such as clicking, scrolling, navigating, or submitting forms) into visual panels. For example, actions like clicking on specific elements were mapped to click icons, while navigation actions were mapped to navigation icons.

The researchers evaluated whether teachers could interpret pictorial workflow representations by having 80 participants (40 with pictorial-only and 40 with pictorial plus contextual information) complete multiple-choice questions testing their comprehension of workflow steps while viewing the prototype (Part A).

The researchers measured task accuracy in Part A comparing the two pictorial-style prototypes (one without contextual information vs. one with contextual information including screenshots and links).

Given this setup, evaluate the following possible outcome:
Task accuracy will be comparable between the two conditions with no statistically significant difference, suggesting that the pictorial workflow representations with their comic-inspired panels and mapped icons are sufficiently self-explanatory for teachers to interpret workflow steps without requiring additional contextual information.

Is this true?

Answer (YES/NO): YES